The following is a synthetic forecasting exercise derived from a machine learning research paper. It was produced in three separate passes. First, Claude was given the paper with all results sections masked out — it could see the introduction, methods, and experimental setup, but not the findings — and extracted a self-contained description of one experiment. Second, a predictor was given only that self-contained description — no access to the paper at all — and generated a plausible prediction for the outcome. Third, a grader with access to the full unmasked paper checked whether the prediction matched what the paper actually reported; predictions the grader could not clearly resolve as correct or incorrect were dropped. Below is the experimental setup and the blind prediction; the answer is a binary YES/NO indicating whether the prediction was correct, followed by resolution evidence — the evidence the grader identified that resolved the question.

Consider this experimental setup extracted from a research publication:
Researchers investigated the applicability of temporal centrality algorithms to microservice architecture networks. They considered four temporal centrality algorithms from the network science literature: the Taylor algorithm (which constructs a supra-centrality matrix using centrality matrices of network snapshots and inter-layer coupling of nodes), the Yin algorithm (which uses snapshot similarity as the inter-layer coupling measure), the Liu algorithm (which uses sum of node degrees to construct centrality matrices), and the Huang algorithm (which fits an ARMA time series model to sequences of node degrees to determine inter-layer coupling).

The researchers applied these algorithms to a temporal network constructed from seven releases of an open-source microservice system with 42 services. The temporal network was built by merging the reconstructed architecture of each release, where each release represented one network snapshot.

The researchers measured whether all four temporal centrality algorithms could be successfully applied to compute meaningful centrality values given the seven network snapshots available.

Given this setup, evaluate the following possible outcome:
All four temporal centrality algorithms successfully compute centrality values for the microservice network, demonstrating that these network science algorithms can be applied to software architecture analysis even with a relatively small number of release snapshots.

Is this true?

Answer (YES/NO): NO